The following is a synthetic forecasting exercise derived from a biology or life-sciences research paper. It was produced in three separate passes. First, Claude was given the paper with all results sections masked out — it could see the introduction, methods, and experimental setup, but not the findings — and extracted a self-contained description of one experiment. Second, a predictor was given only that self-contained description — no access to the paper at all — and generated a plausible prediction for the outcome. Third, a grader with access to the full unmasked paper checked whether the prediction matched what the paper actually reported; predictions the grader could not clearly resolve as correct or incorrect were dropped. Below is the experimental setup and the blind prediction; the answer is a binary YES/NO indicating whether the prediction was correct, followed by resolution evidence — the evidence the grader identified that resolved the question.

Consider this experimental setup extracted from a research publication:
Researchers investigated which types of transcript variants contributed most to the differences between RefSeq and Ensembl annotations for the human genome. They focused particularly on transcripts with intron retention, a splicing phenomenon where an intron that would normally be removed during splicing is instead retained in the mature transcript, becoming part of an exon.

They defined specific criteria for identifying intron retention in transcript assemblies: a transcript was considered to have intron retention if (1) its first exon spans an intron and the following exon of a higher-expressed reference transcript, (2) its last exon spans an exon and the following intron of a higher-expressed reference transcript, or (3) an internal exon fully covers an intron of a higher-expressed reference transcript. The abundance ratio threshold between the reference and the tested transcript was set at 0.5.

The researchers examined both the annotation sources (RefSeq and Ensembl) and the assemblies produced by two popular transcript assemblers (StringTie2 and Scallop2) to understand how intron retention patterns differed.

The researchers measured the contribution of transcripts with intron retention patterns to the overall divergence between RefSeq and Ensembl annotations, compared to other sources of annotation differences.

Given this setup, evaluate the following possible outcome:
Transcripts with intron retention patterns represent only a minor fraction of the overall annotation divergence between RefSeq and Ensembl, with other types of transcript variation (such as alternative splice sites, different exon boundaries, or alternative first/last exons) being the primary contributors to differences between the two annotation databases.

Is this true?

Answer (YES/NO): NO